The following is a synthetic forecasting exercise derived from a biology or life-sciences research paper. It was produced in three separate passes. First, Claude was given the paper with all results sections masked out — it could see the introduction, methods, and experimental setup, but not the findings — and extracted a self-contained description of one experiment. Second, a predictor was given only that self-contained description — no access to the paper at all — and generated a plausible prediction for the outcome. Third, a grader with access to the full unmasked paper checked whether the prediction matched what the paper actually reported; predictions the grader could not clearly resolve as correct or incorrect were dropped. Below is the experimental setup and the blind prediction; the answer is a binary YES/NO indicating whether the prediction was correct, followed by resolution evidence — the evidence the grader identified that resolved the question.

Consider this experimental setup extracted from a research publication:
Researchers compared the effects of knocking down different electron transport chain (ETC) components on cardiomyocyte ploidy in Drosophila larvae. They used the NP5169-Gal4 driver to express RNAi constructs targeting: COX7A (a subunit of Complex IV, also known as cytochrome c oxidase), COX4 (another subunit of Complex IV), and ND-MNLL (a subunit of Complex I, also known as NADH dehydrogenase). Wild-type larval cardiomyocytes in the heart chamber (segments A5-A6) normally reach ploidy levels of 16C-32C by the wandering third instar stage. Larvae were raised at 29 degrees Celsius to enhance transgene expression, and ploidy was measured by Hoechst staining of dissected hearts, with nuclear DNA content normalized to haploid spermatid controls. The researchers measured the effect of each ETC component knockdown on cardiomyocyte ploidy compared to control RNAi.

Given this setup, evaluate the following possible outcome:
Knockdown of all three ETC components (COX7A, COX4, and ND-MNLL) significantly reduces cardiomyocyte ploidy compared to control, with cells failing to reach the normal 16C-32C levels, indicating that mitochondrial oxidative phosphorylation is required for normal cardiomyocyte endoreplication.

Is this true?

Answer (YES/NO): NO